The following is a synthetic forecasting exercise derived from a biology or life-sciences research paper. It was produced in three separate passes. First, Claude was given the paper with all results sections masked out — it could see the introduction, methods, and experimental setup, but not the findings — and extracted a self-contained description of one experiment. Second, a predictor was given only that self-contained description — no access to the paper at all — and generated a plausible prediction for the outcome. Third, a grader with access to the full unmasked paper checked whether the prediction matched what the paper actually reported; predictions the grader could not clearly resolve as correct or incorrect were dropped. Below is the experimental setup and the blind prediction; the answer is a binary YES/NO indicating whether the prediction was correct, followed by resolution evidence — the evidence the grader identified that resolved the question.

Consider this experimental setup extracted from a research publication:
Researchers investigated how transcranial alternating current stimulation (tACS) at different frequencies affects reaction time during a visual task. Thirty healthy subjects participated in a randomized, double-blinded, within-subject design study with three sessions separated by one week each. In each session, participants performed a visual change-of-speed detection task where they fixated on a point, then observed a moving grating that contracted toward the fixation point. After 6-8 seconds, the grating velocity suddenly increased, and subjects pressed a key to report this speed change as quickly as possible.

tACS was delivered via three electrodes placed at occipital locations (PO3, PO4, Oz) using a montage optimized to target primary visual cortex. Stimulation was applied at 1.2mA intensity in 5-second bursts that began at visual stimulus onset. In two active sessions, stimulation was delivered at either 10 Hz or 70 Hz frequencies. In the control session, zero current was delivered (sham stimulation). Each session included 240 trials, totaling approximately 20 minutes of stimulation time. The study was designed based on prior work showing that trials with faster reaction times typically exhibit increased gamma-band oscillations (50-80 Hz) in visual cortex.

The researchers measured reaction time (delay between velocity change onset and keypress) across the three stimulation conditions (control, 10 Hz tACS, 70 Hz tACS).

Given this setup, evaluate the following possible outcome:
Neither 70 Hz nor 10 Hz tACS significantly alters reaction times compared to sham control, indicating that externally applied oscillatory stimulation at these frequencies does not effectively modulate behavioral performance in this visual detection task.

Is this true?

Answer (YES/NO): NO